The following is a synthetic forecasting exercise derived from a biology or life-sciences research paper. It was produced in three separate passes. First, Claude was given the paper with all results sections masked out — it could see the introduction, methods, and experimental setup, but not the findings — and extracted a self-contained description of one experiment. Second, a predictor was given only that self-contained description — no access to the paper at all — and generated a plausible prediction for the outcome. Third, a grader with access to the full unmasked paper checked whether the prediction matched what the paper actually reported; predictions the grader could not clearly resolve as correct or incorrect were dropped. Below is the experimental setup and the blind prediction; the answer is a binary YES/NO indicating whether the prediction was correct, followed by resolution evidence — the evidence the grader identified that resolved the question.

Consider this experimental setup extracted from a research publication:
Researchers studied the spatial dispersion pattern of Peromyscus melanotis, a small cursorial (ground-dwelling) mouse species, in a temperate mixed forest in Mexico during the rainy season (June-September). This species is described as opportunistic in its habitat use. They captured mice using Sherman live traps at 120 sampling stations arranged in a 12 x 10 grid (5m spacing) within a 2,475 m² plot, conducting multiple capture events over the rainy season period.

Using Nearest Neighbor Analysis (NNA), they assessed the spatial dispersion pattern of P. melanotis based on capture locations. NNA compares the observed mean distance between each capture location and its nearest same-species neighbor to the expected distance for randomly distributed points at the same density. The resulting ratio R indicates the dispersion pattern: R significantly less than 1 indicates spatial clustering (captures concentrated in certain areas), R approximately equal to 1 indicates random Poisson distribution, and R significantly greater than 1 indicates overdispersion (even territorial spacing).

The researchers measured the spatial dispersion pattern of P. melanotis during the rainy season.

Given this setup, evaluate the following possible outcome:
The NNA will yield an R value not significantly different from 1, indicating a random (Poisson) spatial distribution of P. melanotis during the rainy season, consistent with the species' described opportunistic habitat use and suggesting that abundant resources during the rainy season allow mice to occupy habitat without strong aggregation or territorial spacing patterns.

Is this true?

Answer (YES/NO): NO